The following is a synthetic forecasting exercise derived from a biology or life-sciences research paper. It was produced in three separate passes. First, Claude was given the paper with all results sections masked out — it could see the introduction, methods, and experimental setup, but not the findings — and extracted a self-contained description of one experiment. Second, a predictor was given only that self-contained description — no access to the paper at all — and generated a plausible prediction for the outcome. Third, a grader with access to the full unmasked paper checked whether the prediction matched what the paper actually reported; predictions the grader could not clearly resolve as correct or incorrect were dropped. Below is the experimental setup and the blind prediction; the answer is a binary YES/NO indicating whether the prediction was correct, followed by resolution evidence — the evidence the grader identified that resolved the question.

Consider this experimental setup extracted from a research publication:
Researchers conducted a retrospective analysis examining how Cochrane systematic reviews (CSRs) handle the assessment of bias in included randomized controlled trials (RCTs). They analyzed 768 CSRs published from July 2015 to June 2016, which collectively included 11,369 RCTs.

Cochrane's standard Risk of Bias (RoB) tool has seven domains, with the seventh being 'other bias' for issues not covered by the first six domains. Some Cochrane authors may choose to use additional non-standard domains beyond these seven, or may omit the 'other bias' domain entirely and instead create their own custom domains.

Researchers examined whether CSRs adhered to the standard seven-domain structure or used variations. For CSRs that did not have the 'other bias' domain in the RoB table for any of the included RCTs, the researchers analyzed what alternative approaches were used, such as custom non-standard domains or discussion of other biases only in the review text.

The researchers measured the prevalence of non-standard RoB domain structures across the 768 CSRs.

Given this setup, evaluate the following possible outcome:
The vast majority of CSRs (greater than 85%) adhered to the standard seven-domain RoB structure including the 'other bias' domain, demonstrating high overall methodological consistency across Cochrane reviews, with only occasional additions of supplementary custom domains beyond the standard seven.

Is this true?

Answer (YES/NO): NO